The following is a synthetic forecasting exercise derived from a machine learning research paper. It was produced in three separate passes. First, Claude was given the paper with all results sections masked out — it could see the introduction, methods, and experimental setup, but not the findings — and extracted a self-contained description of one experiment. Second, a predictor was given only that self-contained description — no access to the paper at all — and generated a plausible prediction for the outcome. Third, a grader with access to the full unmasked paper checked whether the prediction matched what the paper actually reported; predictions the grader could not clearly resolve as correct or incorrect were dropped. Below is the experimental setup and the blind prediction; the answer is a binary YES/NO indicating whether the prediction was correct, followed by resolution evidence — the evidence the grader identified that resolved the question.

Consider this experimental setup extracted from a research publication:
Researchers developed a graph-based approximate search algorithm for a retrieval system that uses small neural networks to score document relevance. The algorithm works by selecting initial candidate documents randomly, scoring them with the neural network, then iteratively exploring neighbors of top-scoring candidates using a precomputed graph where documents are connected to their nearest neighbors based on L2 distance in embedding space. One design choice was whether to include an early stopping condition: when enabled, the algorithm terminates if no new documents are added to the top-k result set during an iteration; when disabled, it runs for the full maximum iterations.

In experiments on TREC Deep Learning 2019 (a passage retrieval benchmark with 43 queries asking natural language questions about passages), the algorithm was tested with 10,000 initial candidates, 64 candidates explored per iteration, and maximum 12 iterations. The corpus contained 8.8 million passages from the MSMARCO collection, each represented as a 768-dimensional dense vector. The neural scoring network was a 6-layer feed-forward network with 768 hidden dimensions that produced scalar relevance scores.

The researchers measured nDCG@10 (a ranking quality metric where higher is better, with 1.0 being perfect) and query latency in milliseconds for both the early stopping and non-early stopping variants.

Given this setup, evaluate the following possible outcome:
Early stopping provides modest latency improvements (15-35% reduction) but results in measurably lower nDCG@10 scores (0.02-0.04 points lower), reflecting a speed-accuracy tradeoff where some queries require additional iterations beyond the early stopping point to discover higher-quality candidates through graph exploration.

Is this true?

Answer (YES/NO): NO